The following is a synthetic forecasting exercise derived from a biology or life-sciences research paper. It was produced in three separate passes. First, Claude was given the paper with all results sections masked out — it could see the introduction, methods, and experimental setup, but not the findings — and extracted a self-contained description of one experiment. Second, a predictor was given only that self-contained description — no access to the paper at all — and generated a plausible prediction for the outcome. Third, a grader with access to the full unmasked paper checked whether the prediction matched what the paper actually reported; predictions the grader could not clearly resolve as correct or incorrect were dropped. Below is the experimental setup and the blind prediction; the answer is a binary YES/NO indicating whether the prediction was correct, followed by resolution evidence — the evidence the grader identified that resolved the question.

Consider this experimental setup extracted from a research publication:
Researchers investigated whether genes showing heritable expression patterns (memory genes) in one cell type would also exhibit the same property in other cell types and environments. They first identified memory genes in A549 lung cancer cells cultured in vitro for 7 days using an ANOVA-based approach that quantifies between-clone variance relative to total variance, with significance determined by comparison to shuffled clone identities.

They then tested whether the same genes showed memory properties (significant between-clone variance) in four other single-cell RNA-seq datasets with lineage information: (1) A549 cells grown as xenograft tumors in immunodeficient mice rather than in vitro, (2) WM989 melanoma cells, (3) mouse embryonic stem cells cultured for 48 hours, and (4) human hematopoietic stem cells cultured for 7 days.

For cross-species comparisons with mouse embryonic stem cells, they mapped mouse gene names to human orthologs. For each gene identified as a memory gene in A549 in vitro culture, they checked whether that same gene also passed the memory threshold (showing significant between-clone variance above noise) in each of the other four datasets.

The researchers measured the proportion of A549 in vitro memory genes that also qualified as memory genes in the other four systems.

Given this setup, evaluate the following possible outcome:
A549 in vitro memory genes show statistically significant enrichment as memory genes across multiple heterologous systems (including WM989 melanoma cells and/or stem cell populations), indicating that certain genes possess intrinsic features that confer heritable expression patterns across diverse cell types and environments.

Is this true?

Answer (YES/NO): YES